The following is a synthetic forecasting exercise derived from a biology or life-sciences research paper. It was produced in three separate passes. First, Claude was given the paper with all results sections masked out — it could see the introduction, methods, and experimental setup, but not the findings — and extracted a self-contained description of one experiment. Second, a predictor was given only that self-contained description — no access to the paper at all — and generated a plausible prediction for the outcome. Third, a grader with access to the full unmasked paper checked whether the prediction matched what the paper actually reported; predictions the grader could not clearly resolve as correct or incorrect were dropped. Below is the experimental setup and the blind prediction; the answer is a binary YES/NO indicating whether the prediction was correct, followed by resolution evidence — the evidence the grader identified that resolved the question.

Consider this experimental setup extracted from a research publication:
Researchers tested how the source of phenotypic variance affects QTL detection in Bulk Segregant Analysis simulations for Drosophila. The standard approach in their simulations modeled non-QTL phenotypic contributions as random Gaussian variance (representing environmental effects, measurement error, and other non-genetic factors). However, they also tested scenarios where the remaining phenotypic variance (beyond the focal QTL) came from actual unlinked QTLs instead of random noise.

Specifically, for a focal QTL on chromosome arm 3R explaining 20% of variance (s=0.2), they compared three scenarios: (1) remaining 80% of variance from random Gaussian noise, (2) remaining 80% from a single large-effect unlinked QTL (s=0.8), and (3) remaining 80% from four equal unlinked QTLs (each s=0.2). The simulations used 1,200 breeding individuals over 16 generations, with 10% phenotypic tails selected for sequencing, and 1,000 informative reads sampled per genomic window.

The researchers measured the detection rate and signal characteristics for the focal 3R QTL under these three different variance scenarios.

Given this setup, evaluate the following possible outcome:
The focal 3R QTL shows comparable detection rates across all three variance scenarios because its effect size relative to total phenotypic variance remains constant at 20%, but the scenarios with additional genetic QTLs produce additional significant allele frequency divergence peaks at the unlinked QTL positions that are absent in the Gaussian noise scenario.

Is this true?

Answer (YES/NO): NO